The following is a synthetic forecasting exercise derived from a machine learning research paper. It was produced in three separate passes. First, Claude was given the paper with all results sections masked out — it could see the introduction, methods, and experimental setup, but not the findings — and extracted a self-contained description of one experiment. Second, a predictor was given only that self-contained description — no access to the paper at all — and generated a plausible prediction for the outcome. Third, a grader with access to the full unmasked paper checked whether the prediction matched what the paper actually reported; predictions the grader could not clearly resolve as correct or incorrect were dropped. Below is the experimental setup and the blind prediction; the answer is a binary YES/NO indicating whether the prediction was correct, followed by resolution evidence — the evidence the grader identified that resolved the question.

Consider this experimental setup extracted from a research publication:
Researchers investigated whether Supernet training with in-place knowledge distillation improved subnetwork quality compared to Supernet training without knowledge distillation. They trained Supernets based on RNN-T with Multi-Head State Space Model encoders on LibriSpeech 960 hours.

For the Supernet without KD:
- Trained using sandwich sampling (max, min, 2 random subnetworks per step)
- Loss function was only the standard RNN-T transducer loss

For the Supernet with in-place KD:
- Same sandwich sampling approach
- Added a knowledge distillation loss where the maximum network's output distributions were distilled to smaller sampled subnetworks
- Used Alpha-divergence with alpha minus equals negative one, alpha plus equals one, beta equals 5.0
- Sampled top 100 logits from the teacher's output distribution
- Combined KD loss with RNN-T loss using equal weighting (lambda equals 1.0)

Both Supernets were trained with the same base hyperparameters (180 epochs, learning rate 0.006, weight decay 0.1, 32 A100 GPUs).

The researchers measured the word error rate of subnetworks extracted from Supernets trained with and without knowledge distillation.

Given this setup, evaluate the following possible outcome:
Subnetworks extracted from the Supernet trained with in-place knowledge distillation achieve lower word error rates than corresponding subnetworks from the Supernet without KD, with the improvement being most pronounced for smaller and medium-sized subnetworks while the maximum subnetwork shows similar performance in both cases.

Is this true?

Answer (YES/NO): NO